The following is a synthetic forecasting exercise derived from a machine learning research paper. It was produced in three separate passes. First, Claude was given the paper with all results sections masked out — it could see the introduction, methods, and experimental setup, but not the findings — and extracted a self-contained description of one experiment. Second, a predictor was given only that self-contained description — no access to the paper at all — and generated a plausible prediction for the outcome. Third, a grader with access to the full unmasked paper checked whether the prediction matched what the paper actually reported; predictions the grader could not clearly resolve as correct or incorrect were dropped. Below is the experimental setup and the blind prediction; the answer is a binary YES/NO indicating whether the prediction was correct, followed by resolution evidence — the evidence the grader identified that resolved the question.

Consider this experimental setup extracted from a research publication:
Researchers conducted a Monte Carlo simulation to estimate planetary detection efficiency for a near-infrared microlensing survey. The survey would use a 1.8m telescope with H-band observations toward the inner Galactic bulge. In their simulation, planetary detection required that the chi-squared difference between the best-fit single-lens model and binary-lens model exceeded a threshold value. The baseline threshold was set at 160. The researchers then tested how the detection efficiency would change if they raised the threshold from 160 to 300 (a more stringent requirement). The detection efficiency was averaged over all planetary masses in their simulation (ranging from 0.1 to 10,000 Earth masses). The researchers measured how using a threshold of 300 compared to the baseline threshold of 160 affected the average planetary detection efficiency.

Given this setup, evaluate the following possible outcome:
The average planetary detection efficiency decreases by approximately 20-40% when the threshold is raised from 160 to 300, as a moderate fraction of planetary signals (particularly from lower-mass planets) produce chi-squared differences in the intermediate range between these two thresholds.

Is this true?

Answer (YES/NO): NO